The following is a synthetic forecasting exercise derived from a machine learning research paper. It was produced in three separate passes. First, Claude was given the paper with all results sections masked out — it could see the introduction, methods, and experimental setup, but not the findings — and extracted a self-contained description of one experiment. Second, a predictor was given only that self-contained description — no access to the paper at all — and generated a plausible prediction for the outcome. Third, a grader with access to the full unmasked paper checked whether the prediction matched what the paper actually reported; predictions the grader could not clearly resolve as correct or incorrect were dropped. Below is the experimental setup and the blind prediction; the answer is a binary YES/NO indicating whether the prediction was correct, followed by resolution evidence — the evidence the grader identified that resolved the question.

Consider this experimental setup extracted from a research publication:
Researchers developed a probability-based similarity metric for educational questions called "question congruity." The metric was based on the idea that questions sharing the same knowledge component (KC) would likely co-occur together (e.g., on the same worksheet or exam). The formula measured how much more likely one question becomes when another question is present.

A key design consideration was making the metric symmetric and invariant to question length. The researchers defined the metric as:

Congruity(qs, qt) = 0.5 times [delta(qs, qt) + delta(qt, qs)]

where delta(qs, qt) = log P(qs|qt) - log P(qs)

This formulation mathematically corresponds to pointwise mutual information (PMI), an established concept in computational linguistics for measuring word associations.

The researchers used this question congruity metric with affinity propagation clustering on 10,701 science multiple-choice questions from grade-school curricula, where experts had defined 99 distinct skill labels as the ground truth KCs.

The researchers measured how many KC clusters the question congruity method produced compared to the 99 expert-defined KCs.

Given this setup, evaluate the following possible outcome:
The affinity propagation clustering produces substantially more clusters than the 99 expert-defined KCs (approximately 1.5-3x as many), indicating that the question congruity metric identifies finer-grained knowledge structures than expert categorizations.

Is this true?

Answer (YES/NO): YES